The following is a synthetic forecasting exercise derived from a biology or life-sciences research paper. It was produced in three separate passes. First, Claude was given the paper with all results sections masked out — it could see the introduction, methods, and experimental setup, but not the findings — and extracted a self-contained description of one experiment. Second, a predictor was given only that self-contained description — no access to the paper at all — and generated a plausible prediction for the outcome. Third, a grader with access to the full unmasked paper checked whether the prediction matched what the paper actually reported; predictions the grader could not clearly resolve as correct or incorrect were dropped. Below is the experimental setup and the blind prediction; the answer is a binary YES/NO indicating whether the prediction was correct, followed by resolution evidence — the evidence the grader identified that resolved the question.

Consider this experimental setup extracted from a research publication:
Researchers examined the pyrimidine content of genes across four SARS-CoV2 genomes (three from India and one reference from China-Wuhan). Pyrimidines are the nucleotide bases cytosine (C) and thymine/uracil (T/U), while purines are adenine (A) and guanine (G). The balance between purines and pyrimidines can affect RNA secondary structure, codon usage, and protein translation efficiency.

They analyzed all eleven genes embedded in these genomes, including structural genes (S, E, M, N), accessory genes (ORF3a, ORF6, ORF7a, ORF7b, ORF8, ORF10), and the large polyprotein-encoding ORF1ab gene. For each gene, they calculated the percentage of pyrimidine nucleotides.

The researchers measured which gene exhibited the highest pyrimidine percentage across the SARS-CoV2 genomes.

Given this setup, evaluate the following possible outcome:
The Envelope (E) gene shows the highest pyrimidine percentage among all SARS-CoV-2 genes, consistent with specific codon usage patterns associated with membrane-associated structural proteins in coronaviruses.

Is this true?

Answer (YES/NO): NO